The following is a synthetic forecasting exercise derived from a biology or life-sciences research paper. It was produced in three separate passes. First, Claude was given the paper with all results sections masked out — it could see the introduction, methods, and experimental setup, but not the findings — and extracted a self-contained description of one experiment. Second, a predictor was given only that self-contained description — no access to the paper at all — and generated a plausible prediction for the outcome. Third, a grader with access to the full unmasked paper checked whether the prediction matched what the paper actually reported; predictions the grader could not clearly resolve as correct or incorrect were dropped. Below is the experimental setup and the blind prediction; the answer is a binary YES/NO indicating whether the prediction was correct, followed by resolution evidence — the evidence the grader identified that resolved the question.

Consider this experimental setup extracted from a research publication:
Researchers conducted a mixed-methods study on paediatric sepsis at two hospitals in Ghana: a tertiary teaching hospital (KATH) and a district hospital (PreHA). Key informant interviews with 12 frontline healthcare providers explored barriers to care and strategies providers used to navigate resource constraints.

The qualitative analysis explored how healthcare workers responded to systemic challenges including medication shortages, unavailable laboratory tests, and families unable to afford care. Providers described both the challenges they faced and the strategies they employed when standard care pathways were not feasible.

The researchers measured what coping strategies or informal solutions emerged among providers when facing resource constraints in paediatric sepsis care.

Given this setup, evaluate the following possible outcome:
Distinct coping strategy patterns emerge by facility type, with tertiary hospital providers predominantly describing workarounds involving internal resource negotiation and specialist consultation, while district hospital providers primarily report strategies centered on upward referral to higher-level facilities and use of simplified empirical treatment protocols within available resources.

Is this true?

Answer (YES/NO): NO